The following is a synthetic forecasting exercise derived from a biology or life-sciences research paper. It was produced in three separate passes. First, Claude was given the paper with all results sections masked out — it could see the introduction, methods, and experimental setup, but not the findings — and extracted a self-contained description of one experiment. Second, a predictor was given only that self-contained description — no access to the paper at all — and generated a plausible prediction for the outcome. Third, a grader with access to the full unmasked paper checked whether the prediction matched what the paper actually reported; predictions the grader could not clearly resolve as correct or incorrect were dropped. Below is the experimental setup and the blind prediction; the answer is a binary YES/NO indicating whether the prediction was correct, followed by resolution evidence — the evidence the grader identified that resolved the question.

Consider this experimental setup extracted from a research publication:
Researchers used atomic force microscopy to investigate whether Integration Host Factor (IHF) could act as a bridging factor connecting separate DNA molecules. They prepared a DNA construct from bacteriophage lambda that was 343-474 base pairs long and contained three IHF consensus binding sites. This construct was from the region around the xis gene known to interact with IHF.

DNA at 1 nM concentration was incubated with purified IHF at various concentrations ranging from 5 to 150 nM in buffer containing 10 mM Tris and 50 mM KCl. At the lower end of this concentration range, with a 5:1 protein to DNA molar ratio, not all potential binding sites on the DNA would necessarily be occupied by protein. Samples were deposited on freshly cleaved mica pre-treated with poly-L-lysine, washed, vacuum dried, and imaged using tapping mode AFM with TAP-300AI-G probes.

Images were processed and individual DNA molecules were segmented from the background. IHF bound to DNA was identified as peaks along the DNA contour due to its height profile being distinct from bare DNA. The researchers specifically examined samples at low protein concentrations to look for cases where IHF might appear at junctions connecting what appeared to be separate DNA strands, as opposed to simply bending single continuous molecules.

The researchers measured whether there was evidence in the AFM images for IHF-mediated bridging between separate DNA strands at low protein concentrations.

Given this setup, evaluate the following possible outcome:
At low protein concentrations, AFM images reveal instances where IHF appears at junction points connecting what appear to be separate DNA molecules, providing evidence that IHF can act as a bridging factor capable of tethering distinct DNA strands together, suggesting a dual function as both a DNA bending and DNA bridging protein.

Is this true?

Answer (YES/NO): YES